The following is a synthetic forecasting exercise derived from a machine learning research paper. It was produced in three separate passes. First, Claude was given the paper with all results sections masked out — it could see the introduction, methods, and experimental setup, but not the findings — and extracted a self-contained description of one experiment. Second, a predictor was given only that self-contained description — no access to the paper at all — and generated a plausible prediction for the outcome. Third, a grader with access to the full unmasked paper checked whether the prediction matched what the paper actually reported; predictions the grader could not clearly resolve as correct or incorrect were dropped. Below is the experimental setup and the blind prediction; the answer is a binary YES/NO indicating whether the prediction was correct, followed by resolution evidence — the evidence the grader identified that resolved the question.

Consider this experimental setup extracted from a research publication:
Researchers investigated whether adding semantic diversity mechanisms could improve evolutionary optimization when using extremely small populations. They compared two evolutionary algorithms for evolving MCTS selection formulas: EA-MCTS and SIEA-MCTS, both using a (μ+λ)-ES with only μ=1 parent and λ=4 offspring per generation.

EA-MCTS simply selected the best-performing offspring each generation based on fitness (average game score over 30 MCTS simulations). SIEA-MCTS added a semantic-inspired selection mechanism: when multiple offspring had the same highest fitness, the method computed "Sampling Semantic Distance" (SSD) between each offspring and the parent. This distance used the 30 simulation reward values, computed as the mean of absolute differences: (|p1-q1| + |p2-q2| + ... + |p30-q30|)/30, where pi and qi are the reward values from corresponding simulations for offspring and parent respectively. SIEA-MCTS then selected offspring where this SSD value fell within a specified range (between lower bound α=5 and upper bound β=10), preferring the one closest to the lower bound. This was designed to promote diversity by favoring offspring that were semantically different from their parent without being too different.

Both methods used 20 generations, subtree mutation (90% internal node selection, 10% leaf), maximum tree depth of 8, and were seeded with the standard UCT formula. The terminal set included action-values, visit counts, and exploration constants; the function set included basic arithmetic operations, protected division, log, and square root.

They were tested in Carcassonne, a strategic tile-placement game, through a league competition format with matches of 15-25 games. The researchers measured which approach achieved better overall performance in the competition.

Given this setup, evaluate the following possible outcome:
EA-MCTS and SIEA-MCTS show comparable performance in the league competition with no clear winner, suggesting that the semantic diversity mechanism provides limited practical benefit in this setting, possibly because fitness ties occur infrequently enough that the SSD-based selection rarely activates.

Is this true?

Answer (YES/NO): NO